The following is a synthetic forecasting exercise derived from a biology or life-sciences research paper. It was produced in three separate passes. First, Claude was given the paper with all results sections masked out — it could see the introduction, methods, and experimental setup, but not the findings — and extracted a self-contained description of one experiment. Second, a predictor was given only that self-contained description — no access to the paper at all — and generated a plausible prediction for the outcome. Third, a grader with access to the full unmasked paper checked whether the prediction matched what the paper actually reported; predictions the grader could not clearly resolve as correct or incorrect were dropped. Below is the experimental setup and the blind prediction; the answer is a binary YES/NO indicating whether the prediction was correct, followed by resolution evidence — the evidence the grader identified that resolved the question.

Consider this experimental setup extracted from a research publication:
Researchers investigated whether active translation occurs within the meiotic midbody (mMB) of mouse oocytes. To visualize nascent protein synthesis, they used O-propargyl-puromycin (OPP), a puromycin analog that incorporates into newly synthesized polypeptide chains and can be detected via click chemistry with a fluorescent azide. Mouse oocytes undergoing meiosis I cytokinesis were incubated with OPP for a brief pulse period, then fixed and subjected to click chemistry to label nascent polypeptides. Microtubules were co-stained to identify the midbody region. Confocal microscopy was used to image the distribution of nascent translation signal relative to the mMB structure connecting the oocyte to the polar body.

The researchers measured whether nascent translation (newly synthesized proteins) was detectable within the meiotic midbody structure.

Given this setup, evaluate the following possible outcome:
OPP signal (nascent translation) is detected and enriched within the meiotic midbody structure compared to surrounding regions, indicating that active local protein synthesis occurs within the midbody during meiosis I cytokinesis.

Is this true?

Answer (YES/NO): YES